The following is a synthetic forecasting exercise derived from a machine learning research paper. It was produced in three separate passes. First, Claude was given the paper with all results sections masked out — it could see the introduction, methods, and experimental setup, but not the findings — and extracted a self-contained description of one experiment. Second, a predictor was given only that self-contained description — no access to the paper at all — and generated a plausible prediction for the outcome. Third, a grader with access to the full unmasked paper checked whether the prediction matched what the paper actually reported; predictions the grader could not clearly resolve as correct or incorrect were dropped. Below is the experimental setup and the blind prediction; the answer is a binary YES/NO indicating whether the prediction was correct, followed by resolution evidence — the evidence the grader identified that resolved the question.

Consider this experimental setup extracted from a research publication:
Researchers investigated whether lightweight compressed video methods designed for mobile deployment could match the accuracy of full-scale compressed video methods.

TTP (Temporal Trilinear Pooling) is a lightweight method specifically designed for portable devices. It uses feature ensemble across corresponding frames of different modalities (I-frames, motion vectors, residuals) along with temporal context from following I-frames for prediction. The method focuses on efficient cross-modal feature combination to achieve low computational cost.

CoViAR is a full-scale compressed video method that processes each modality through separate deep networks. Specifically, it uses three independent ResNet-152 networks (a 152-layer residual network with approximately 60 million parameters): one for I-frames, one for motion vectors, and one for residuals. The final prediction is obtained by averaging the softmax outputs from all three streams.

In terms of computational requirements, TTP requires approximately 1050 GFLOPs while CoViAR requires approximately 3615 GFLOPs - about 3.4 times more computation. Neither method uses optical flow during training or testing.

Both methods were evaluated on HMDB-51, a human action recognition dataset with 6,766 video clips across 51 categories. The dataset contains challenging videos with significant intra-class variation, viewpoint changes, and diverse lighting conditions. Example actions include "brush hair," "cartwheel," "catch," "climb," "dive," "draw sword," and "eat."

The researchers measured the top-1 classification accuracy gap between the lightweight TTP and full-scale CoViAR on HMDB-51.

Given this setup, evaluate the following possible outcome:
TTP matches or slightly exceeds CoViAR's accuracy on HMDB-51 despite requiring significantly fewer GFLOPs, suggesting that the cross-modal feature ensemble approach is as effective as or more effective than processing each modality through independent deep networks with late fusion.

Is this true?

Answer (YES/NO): NO